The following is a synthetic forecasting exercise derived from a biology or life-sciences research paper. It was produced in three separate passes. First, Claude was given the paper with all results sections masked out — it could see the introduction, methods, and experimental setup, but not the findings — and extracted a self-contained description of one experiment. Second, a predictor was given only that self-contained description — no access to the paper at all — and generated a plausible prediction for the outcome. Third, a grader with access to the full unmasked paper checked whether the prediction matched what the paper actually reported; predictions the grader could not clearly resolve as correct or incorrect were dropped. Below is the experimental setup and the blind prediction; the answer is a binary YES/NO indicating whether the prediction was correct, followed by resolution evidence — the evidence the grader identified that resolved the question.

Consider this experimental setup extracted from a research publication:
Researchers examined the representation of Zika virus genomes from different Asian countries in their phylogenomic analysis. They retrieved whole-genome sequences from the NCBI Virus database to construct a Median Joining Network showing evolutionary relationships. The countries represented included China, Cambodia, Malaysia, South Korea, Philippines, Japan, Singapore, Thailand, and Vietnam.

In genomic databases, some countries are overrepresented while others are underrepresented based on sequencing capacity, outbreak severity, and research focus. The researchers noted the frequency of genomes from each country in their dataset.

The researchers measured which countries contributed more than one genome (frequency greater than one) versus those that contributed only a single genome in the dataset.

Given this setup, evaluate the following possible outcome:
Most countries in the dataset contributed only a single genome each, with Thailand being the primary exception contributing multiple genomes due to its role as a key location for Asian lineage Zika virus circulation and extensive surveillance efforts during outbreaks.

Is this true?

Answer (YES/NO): NO